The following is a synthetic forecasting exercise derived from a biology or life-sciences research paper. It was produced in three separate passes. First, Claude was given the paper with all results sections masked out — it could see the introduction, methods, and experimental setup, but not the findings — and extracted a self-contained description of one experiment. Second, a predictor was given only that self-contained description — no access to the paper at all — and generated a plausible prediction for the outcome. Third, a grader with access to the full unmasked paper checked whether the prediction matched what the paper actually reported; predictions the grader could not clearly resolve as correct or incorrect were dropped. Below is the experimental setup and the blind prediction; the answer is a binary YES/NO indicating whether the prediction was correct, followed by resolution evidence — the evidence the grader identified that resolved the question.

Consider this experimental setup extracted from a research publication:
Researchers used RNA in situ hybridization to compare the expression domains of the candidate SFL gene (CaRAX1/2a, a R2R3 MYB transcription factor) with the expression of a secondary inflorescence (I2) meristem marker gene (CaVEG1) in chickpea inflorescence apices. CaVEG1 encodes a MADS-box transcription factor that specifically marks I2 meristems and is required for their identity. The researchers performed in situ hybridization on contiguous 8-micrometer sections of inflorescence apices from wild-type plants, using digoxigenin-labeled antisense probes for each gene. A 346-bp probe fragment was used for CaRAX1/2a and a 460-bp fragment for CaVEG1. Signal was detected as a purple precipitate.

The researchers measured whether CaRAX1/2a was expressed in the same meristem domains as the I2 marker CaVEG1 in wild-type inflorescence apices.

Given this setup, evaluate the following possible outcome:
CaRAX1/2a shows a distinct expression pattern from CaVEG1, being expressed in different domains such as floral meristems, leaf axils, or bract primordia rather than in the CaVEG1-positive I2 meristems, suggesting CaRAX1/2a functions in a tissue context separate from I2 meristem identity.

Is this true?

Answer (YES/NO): NO